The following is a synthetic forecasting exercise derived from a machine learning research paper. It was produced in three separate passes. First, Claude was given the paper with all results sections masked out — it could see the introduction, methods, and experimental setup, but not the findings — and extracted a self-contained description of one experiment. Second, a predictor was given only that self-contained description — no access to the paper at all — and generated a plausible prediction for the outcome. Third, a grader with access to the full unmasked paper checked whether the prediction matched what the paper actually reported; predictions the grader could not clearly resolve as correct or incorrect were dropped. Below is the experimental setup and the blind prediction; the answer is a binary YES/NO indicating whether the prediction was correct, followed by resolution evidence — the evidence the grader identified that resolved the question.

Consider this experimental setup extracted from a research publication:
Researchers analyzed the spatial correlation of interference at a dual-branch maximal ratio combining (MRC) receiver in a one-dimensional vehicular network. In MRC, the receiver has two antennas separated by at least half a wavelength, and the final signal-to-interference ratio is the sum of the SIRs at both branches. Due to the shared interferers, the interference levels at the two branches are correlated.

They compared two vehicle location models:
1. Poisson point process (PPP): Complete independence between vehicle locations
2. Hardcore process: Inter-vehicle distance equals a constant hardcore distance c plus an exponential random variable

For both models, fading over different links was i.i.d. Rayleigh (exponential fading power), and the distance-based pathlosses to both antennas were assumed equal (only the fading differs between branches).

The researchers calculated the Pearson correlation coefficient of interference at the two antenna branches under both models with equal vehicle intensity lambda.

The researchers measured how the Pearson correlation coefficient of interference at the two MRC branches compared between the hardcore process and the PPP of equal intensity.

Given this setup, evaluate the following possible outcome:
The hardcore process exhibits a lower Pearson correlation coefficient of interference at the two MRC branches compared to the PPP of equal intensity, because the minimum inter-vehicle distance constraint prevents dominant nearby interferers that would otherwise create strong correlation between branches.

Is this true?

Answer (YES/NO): YES